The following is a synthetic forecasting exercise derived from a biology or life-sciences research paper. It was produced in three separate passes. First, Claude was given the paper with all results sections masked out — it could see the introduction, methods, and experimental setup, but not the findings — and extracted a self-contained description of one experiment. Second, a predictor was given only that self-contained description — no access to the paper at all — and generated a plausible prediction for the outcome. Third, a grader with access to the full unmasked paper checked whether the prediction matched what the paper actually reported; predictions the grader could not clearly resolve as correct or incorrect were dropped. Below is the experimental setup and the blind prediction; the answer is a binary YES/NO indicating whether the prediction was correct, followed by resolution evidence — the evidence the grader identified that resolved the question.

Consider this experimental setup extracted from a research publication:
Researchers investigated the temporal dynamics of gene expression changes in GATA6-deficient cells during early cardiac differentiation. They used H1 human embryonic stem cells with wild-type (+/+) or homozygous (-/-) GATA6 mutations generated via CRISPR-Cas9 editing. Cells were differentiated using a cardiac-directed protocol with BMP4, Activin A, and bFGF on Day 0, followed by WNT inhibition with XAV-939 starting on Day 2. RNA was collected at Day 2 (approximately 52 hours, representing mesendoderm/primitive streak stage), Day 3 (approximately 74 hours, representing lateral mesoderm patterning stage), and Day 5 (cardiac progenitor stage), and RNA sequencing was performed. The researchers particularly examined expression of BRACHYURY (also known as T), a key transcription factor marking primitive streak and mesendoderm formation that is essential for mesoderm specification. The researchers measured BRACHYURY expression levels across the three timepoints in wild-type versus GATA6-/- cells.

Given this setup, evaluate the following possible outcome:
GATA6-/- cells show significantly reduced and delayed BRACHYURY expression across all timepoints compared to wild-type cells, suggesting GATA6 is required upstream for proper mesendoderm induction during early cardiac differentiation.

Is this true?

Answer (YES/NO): NO